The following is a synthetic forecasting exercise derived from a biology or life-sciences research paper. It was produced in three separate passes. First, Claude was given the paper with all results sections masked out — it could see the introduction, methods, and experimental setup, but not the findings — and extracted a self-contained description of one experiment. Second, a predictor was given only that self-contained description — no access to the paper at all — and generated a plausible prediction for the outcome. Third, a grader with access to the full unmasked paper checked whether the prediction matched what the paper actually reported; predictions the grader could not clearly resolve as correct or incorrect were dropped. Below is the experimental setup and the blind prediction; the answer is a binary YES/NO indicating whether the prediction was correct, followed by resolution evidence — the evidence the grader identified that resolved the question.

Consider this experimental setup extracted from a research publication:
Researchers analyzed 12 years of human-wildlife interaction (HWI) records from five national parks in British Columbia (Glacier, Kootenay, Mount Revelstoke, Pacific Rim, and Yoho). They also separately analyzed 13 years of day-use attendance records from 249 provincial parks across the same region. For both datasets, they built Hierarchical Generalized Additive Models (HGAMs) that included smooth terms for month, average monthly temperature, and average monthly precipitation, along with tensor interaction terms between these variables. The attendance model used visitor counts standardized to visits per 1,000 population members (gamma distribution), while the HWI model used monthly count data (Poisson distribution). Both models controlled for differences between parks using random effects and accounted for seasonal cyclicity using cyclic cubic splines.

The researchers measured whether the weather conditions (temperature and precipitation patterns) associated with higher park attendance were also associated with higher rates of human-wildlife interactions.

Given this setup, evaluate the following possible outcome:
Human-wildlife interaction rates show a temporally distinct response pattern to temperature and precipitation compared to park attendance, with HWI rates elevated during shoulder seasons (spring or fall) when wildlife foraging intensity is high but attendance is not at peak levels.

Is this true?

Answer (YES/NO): NO